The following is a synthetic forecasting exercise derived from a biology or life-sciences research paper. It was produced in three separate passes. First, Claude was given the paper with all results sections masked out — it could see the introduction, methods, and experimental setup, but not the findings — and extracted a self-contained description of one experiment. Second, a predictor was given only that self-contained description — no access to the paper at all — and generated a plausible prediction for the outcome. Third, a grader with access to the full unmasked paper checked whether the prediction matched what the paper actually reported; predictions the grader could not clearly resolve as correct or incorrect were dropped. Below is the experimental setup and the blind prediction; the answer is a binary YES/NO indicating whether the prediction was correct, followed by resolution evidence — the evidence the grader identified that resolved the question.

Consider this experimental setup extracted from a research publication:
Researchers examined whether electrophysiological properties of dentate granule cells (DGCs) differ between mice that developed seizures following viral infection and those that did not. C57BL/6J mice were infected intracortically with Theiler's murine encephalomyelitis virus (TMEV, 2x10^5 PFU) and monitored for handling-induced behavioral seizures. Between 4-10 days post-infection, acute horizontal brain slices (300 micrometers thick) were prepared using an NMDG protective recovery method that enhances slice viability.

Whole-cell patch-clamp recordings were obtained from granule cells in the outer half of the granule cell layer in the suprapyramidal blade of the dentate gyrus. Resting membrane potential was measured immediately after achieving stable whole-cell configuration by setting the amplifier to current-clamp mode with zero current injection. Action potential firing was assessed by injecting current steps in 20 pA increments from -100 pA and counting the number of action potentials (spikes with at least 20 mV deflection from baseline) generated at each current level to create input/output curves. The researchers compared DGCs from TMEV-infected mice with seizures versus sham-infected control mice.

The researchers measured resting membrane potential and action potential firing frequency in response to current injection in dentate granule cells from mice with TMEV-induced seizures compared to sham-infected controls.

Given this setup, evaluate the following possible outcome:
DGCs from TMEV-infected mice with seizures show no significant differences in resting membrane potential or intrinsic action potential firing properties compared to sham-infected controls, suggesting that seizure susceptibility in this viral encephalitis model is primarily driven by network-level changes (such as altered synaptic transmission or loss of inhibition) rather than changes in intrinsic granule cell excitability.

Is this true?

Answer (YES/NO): NO